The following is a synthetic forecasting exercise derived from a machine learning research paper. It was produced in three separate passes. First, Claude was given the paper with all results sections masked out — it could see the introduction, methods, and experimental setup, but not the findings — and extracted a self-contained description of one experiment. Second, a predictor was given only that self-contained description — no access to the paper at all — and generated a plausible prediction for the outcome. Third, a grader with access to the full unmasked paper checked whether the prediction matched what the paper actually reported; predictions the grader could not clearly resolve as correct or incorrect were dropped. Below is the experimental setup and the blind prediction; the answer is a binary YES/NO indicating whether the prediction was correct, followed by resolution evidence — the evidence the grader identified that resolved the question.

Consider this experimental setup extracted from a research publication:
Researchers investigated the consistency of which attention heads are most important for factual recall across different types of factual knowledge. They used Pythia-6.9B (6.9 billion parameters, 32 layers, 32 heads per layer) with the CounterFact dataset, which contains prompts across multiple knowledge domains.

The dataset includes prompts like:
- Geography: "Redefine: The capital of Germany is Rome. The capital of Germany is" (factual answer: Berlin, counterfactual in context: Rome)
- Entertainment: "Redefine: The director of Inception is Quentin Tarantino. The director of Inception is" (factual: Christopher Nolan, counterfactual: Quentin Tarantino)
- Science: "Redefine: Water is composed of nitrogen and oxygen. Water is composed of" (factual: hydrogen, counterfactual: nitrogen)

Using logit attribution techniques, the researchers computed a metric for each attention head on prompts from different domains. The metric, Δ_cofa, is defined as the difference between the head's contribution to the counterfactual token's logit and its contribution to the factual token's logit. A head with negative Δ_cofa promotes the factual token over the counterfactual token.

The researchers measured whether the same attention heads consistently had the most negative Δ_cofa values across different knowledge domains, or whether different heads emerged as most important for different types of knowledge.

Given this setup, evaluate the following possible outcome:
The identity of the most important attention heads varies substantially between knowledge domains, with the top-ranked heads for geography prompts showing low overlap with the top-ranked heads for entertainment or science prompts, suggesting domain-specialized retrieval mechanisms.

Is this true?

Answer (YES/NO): YES